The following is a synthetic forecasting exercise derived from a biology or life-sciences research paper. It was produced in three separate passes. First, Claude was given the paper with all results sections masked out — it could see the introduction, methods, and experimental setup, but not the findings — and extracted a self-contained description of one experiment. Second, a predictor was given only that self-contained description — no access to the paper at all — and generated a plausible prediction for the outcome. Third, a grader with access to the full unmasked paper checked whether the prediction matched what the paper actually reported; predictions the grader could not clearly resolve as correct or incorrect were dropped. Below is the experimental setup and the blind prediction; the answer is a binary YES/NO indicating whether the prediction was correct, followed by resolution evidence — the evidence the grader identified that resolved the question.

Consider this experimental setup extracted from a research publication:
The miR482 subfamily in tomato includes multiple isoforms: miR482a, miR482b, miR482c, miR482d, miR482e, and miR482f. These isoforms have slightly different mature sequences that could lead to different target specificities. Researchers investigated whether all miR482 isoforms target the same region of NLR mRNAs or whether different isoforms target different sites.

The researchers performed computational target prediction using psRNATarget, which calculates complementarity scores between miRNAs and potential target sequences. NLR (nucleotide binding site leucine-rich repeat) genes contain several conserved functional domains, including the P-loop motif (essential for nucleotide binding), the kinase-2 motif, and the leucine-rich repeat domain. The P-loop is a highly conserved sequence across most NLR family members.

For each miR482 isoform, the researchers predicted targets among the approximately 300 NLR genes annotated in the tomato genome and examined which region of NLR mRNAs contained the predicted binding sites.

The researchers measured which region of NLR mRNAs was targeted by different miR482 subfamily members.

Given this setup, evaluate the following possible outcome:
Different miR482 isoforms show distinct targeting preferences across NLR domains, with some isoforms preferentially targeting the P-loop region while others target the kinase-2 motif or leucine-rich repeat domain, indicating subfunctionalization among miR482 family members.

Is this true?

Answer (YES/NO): NO